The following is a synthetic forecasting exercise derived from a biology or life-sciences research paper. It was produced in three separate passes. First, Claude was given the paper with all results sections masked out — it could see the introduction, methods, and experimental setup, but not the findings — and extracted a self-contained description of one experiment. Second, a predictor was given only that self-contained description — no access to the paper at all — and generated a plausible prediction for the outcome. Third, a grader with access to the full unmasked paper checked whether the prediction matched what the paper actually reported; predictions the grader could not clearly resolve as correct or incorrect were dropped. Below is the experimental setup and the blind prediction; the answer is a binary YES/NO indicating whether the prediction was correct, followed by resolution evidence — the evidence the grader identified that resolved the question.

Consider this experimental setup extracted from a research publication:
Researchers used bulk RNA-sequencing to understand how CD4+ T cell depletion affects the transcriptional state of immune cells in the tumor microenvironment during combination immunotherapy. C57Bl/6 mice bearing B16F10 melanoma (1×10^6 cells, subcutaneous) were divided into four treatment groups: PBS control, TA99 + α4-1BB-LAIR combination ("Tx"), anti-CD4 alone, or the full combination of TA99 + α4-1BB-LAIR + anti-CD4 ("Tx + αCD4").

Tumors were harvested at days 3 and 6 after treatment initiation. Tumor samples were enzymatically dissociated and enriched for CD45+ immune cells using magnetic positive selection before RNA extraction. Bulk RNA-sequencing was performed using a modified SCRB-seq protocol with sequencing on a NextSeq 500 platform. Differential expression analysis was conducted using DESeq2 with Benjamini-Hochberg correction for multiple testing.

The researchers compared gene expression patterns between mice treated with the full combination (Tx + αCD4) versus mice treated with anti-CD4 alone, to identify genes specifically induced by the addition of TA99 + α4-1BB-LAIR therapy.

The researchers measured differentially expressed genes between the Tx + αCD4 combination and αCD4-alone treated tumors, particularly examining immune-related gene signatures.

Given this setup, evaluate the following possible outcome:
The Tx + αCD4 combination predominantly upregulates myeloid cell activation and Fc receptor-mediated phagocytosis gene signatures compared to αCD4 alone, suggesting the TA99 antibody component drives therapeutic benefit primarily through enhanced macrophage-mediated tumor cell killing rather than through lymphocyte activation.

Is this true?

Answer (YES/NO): NO